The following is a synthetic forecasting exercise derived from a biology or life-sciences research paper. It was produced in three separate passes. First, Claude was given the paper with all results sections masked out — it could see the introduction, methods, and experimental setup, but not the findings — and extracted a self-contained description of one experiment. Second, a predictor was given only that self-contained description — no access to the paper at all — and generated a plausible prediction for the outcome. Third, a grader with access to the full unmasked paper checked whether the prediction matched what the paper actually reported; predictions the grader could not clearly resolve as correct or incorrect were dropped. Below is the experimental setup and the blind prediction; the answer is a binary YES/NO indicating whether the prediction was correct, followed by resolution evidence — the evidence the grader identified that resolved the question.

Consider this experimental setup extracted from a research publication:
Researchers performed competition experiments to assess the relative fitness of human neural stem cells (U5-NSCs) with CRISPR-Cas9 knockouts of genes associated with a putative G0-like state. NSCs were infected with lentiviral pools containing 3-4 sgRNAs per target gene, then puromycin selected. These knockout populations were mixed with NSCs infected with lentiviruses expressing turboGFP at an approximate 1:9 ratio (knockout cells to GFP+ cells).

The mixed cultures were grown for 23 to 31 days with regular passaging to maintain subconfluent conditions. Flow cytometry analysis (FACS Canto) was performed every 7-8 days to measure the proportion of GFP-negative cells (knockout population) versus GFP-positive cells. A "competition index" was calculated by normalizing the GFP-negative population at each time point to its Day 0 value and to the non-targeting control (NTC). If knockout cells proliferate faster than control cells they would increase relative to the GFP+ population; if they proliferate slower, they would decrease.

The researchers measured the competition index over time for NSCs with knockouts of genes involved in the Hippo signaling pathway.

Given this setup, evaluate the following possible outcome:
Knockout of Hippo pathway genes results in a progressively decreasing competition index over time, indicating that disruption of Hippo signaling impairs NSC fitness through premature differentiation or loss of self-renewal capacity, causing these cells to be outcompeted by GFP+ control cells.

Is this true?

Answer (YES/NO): NO